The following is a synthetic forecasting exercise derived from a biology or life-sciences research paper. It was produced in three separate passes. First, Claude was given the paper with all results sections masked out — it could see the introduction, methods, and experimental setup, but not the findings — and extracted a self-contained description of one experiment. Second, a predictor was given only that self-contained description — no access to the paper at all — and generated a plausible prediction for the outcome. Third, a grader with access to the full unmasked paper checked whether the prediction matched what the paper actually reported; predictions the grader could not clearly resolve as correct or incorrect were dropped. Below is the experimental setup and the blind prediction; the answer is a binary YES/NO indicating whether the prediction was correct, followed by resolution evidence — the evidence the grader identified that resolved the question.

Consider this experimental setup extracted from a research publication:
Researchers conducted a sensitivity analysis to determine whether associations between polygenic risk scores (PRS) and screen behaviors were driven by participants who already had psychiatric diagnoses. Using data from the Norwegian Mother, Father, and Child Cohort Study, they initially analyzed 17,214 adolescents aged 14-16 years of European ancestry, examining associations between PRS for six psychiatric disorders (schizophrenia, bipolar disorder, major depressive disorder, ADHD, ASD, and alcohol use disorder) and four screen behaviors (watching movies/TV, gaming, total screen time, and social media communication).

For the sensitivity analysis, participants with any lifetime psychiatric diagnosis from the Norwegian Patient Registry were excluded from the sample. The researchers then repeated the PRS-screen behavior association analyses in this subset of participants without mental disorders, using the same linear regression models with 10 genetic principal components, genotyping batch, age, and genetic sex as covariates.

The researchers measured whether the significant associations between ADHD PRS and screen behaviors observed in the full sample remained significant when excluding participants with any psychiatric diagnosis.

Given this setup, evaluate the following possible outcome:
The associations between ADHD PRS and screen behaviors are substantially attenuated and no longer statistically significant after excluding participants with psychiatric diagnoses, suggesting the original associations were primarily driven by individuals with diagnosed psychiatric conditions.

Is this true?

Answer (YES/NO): NO